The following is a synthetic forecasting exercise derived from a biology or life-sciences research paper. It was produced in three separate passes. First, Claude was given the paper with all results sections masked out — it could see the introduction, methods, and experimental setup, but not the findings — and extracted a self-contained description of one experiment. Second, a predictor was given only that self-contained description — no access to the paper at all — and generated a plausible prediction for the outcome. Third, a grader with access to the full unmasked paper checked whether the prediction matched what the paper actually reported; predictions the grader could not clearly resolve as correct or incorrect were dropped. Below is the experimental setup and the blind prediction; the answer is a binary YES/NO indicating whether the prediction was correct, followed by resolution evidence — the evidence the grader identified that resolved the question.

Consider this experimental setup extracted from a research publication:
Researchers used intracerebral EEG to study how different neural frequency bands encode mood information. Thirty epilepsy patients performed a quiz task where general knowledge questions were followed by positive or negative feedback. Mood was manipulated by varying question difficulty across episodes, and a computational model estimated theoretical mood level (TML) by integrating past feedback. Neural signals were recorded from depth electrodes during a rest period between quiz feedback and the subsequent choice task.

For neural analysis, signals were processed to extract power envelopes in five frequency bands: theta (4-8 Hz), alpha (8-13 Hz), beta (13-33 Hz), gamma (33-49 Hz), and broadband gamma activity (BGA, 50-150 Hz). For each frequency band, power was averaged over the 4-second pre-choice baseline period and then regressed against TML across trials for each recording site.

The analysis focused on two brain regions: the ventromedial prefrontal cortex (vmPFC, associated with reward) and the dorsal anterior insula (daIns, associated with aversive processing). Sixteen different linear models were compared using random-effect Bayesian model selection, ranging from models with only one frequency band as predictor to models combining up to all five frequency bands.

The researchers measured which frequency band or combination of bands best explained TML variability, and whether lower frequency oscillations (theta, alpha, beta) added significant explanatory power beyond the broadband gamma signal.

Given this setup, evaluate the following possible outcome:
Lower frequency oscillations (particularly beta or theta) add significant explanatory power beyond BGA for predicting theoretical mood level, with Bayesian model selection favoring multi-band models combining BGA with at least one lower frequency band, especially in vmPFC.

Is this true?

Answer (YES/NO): NO